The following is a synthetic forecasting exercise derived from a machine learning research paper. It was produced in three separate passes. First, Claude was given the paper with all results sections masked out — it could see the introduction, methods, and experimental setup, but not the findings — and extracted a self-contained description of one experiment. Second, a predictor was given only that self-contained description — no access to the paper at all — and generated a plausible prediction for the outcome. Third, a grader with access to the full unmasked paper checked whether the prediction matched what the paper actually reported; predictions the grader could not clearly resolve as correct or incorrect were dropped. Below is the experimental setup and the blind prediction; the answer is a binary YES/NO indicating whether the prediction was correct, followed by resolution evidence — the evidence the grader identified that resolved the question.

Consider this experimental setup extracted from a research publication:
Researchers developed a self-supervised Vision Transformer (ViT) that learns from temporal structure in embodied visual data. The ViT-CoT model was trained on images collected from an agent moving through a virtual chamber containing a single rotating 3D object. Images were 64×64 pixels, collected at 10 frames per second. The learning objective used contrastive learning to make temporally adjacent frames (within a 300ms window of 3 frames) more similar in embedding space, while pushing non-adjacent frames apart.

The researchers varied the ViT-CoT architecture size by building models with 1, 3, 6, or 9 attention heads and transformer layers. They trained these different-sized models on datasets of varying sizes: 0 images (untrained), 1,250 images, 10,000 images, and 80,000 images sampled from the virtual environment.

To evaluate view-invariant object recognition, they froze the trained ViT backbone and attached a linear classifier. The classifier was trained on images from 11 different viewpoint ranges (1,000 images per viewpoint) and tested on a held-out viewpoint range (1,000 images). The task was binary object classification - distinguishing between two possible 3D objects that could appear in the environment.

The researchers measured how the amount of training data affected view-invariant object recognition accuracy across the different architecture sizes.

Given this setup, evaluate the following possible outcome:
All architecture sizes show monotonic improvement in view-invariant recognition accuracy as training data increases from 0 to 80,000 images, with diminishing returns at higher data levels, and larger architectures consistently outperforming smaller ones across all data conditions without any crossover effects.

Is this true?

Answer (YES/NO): NO